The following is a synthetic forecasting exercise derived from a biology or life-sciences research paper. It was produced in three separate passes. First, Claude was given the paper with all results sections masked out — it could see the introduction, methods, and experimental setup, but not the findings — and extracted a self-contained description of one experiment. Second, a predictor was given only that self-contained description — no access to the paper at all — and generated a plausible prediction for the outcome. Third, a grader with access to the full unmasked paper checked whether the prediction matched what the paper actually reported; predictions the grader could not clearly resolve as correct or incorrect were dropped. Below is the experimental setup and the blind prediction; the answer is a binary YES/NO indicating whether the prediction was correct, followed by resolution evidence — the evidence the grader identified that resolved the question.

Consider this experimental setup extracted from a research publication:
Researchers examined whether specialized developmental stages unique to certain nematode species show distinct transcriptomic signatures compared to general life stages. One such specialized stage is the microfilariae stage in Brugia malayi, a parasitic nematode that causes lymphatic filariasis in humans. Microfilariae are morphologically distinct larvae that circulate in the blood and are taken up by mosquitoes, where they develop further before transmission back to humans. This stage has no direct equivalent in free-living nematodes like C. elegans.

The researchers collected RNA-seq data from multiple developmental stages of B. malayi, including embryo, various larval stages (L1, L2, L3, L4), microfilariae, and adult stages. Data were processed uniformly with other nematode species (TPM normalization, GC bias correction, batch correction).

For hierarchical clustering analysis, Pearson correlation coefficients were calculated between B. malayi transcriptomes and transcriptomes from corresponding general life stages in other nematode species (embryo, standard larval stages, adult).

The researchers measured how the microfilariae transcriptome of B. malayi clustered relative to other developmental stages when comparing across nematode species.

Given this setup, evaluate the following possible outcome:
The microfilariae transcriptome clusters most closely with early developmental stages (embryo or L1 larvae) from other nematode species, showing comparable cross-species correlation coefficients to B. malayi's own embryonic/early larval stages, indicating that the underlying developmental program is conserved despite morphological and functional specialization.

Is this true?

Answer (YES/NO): NO